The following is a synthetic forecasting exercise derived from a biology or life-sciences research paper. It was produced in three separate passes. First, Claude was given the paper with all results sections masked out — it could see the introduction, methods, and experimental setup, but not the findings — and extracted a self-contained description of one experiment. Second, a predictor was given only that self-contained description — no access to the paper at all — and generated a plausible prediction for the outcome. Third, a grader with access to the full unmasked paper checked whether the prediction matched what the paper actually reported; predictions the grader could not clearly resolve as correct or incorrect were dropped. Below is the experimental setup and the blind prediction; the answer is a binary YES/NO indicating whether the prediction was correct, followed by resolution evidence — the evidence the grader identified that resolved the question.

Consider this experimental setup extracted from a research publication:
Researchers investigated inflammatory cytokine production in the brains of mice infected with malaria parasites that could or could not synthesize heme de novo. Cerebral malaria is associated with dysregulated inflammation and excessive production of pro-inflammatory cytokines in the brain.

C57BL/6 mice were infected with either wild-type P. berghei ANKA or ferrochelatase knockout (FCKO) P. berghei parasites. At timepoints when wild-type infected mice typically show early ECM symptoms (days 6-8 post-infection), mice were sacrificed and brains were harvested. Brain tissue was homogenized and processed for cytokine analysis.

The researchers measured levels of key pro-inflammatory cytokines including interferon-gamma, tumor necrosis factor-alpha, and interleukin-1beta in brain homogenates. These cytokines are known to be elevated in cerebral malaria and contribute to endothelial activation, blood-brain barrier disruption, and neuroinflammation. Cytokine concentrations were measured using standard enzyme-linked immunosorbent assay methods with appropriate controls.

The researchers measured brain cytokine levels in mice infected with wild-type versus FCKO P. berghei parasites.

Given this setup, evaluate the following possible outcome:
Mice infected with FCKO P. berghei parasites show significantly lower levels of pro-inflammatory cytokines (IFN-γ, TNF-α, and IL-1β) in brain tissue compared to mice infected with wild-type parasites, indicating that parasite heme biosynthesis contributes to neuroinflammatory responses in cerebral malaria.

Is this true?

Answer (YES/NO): YES